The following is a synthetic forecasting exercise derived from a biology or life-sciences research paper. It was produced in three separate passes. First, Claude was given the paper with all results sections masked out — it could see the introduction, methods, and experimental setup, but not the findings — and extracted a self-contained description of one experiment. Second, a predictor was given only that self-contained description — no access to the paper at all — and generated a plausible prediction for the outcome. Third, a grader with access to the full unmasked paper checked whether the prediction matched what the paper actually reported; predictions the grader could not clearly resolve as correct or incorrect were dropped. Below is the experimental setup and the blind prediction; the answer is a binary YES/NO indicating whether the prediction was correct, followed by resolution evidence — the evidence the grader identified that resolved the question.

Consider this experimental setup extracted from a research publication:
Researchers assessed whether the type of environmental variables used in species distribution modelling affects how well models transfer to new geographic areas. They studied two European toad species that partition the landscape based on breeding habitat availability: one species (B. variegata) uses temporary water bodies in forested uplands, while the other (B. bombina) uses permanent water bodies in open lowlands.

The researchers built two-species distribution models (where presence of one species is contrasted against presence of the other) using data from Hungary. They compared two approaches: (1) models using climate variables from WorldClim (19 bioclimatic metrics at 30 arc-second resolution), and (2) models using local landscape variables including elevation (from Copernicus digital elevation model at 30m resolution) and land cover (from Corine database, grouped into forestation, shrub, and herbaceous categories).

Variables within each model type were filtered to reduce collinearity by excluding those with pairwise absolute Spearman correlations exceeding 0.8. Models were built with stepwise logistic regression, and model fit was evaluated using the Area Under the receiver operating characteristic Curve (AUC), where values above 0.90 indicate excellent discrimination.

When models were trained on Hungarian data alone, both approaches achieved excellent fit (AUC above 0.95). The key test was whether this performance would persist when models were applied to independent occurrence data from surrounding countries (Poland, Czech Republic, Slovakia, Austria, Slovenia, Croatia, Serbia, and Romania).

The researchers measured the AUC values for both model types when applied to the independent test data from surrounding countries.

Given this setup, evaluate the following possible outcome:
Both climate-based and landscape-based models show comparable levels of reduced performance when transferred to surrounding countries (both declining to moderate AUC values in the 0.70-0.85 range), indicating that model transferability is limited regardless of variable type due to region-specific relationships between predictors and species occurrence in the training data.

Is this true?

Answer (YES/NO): NO